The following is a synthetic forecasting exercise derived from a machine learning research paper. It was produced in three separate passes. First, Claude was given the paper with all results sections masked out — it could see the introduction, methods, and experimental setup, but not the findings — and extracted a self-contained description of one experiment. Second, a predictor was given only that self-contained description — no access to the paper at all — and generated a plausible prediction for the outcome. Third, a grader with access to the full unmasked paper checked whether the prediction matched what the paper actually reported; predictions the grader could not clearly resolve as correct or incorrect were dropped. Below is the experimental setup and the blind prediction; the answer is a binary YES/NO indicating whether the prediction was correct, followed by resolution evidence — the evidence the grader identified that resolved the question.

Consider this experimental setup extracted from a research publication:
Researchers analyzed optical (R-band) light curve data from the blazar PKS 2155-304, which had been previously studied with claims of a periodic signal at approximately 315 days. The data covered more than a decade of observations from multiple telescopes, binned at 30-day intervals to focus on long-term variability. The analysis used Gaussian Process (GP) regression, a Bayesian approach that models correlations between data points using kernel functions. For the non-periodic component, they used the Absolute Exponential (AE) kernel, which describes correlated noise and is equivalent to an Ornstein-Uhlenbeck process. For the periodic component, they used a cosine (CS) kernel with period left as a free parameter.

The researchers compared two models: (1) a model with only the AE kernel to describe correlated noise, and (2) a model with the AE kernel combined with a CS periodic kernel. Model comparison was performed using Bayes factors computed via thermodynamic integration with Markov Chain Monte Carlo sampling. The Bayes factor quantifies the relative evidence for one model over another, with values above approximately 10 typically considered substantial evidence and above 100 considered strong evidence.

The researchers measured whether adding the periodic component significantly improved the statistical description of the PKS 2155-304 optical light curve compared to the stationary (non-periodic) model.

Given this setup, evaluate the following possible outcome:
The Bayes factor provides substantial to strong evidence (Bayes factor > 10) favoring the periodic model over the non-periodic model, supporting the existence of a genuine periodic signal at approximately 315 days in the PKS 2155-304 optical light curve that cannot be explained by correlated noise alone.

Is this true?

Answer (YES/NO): NO